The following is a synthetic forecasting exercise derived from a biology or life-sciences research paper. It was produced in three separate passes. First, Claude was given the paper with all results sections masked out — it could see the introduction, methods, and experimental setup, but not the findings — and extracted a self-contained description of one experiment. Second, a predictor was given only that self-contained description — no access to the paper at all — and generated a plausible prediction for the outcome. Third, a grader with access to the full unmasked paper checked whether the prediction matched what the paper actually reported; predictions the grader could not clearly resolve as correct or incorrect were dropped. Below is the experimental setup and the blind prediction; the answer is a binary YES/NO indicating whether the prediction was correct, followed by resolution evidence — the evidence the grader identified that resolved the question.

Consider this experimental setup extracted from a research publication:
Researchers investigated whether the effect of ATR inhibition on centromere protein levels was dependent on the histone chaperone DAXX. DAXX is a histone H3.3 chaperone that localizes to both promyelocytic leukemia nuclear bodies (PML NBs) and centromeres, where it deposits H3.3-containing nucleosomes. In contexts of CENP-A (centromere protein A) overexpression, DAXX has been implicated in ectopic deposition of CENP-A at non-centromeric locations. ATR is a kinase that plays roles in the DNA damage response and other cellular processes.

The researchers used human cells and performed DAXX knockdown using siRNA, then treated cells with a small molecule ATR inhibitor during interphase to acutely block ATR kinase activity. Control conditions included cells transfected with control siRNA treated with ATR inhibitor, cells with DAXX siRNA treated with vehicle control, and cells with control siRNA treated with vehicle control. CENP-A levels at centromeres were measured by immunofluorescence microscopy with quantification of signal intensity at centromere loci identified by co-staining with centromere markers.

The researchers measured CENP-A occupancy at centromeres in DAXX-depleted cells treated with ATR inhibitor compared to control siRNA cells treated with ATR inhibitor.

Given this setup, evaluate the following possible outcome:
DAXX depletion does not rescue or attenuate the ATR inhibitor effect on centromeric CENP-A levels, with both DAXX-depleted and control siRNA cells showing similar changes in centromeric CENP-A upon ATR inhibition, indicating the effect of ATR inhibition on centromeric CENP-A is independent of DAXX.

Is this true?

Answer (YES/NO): NO